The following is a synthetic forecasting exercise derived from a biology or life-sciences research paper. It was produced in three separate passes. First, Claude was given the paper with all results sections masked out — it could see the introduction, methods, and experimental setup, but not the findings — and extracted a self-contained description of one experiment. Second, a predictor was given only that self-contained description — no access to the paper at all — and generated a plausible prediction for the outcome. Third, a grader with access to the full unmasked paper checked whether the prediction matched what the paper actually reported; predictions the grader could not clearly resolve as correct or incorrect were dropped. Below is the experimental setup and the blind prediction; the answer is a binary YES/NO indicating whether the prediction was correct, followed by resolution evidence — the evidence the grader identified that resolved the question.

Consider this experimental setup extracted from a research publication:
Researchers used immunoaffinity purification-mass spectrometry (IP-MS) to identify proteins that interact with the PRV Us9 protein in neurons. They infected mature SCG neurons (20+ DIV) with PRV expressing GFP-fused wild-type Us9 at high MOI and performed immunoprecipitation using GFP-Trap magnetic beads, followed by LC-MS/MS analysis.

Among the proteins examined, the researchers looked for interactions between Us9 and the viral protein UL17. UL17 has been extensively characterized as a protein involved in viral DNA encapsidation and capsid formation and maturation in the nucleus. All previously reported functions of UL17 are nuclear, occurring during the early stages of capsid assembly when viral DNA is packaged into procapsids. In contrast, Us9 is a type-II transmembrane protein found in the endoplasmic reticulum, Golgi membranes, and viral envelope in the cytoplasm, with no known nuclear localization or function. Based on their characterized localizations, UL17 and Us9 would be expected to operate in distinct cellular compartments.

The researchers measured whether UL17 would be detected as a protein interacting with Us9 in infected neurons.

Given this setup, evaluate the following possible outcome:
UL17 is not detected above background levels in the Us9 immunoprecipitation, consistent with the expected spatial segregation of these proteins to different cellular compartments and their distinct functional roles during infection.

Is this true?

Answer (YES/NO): NO